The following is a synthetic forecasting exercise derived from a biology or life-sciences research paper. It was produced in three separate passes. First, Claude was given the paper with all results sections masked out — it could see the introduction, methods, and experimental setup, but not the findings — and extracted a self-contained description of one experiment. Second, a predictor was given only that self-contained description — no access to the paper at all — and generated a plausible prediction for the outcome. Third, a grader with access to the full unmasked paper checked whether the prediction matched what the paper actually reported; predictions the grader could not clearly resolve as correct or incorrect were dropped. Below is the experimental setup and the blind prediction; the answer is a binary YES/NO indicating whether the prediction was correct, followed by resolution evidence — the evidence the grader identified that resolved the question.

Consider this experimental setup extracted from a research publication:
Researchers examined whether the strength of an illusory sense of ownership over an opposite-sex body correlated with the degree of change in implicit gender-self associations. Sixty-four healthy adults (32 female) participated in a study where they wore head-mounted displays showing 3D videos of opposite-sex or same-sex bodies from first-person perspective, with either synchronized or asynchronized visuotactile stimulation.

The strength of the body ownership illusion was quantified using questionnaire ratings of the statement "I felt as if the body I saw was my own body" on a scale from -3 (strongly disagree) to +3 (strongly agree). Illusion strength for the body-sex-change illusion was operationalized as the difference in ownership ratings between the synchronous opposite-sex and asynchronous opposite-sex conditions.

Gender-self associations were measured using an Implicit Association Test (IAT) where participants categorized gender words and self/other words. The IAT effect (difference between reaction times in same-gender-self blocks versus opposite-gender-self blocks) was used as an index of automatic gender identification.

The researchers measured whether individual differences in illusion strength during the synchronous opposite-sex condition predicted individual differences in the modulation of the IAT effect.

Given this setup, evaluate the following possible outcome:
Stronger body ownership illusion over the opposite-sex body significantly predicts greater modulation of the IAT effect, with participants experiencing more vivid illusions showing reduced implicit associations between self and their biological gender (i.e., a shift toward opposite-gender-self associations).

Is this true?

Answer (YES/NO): NO